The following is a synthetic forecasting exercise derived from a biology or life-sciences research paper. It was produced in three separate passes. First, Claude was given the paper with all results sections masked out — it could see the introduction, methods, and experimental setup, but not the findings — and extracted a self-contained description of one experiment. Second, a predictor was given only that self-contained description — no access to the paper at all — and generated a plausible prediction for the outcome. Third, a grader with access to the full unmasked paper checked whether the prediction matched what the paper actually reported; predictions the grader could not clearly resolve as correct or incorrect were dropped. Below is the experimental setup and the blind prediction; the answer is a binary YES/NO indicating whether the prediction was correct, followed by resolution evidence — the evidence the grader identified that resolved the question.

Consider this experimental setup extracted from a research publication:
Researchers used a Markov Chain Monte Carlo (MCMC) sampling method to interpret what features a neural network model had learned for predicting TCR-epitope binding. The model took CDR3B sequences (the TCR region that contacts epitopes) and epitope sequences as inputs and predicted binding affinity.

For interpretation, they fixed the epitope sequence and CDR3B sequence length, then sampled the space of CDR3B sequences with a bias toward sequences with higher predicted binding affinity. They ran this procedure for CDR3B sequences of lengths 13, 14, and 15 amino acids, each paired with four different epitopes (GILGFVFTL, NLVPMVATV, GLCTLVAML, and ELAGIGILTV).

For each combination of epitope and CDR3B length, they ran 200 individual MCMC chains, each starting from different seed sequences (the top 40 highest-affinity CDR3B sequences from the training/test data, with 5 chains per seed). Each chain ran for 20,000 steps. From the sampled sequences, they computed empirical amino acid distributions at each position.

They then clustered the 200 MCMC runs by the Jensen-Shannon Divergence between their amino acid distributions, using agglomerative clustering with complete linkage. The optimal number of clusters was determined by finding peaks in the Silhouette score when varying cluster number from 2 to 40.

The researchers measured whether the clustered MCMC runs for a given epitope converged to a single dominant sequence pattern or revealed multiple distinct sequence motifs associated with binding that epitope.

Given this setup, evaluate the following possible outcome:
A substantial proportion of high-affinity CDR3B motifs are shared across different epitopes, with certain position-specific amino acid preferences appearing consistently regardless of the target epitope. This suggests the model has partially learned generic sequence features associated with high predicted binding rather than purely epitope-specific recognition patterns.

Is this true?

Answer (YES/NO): NO